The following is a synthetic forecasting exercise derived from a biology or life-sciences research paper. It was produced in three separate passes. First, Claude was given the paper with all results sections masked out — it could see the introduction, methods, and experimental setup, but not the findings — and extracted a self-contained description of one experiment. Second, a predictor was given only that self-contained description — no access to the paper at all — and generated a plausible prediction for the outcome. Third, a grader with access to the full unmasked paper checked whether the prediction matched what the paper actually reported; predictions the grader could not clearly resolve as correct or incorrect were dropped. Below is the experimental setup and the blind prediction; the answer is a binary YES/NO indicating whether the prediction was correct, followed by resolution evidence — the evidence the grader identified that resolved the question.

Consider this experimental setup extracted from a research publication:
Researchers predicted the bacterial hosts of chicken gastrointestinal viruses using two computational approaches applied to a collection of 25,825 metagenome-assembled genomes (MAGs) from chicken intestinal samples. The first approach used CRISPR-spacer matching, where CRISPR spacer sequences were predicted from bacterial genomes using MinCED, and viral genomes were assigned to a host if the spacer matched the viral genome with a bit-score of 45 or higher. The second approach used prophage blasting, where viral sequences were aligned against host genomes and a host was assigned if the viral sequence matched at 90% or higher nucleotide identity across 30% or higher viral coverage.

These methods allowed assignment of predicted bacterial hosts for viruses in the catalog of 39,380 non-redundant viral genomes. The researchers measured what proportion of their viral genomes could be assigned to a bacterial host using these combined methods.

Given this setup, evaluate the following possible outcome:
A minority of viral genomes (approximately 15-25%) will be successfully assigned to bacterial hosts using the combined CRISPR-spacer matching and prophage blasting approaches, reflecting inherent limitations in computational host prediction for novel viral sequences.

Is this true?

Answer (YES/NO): NO